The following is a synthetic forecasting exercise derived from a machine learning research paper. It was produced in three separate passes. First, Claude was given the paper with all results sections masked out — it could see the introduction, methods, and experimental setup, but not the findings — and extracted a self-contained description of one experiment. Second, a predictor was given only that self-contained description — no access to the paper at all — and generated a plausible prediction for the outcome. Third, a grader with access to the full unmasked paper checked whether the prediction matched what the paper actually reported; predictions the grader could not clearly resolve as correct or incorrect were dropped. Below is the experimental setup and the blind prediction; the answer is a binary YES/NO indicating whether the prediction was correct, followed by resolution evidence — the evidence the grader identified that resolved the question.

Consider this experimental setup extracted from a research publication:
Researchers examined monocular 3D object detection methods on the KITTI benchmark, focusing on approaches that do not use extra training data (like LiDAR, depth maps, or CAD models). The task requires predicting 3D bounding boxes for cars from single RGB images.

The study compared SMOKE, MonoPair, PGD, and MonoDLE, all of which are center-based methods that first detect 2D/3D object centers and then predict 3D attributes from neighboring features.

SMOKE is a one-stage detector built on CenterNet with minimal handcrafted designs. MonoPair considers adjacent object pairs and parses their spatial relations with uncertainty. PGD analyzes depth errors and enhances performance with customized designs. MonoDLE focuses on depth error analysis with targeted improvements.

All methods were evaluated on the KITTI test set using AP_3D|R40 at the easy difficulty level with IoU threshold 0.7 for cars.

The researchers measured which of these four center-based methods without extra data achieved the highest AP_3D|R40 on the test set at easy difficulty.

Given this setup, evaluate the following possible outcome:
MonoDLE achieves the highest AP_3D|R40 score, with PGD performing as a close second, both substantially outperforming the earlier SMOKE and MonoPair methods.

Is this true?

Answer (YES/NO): NO